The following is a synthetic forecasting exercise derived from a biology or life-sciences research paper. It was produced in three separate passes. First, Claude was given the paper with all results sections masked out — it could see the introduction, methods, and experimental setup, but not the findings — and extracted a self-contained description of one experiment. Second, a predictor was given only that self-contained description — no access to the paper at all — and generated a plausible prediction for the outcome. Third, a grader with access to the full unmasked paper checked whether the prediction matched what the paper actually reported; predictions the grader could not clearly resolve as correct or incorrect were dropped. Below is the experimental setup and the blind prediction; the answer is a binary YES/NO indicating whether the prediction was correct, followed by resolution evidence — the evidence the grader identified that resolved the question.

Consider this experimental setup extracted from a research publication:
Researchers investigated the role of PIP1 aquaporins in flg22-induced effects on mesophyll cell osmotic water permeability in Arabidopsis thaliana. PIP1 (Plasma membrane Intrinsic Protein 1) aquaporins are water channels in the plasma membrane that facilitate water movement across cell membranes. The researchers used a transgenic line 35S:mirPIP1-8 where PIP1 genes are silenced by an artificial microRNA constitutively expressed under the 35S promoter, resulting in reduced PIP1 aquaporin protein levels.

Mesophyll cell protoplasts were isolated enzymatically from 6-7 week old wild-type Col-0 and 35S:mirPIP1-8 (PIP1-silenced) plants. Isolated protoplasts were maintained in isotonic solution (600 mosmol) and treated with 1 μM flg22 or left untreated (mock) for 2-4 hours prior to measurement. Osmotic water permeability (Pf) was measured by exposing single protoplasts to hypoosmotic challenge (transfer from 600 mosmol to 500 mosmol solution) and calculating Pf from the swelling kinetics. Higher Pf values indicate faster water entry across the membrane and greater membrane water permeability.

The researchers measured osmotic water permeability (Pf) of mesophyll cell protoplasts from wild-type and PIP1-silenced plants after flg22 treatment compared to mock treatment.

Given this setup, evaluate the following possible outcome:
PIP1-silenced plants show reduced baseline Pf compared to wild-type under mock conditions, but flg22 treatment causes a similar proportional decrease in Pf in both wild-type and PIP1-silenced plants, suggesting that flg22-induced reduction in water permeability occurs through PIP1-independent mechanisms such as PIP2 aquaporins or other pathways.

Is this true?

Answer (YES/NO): NO